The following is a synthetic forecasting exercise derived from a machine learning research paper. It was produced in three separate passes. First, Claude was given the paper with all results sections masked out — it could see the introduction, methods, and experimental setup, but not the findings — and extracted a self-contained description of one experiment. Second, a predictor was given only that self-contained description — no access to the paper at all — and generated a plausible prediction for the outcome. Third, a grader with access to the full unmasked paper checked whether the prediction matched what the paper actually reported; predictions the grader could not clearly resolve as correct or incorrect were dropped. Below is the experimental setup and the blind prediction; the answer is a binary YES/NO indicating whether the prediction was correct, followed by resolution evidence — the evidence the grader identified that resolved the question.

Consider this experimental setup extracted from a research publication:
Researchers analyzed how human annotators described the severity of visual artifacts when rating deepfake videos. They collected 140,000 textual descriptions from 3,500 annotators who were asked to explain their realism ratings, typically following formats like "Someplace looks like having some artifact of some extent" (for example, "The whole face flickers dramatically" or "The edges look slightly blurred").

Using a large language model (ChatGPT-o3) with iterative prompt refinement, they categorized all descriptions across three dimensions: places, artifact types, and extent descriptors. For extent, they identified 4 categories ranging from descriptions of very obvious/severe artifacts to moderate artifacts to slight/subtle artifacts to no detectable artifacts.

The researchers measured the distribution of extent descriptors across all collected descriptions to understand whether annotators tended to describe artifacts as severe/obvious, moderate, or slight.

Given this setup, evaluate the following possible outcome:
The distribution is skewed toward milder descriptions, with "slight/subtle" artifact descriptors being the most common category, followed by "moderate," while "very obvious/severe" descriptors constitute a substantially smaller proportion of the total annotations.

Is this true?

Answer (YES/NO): NO